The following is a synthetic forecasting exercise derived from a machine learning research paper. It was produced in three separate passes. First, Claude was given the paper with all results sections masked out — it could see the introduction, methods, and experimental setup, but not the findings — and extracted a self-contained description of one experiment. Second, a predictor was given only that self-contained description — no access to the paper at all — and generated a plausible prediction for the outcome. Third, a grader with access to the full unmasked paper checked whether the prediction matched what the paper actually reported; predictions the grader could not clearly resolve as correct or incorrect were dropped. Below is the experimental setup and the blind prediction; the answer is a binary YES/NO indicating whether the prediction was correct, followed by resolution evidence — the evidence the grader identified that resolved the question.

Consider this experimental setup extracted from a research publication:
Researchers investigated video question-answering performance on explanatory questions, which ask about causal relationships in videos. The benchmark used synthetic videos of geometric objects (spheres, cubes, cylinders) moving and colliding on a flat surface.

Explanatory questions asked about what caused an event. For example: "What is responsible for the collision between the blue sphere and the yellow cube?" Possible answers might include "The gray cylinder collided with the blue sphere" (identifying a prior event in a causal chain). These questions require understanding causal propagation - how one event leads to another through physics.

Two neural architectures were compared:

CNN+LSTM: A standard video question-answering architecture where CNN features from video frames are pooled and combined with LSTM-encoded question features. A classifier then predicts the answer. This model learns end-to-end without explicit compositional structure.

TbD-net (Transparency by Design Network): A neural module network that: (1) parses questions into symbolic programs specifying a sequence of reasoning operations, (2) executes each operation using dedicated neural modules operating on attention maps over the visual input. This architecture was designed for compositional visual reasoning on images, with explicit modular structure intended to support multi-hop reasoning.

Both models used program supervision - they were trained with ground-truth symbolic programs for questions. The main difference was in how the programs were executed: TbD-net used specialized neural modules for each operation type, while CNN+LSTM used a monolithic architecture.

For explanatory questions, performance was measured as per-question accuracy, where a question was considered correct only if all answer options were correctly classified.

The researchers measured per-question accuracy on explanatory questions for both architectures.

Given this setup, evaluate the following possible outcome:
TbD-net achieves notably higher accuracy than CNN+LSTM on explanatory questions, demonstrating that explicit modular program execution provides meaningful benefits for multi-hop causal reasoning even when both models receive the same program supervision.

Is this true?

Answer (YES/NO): NO